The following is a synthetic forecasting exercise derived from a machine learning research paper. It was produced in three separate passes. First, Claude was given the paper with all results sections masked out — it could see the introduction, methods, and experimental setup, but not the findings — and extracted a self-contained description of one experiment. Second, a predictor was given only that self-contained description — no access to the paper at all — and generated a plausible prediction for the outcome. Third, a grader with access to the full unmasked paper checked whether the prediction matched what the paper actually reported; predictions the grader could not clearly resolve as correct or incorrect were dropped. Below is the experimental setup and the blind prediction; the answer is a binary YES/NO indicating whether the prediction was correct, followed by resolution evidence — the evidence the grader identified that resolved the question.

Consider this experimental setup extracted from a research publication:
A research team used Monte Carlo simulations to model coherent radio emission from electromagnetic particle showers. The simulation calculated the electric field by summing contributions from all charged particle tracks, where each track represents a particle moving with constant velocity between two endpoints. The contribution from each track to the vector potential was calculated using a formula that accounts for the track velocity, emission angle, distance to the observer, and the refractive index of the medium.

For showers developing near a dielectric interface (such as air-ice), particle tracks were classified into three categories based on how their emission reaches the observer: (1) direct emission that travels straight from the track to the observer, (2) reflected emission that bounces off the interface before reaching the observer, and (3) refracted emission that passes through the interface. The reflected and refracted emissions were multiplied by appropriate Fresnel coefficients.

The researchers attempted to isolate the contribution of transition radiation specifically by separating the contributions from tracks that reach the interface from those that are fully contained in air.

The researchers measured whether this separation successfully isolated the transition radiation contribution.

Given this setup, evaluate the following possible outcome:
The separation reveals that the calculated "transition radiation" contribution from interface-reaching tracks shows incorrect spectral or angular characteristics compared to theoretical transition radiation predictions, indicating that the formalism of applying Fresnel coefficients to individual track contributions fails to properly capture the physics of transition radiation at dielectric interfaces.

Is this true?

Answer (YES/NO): NO